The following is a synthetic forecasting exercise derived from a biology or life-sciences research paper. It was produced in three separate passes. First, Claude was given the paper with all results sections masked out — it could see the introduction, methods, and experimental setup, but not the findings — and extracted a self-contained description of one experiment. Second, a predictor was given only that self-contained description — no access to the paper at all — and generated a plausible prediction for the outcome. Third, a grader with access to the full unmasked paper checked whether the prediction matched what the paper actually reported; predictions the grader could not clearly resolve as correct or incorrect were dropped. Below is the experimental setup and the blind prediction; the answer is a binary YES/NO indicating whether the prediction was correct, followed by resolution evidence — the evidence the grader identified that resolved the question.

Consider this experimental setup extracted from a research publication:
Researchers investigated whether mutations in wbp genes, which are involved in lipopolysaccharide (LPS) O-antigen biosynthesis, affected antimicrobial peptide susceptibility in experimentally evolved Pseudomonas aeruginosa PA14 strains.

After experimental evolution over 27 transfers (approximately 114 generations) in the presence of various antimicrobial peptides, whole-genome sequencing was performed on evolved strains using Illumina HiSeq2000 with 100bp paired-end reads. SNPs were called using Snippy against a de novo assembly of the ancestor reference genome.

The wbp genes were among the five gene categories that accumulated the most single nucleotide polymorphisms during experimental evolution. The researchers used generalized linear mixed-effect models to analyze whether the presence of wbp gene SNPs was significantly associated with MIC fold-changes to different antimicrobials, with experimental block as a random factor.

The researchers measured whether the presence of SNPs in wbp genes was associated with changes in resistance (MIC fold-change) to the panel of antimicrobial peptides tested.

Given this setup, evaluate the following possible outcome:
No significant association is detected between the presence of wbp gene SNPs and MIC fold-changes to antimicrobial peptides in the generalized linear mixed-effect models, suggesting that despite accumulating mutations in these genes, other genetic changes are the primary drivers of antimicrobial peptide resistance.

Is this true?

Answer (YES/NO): YES